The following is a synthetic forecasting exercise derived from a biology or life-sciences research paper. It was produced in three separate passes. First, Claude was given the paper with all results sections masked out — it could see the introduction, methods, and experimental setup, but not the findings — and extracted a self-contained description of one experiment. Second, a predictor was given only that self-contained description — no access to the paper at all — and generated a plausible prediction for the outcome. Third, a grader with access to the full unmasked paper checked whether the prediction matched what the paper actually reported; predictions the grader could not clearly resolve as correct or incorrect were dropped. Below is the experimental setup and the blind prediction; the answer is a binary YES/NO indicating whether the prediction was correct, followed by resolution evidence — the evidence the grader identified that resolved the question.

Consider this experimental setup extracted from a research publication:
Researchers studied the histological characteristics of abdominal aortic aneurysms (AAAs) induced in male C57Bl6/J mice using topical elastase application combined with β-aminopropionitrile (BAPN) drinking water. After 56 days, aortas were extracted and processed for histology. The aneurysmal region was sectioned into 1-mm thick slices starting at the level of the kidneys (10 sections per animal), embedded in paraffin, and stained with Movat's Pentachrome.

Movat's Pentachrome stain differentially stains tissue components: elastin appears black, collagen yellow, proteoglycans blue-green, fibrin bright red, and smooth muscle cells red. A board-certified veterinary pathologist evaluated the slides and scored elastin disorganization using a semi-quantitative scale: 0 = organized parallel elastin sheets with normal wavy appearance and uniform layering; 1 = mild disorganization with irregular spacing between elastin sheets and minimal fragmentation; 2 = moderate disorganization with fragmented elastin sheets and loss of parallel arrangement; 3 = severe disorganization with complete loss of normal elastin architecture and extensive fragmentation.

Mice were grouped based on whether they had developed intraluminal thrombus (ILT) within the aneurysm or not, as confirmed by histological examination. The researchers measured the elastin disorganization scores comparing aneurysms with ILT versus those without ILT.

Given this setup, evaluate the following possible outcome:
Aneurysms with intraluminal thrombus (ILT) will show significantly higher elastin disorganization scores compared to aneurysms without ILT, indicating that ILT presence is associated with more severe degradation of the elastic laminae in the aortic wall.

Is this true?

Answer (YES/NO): YES